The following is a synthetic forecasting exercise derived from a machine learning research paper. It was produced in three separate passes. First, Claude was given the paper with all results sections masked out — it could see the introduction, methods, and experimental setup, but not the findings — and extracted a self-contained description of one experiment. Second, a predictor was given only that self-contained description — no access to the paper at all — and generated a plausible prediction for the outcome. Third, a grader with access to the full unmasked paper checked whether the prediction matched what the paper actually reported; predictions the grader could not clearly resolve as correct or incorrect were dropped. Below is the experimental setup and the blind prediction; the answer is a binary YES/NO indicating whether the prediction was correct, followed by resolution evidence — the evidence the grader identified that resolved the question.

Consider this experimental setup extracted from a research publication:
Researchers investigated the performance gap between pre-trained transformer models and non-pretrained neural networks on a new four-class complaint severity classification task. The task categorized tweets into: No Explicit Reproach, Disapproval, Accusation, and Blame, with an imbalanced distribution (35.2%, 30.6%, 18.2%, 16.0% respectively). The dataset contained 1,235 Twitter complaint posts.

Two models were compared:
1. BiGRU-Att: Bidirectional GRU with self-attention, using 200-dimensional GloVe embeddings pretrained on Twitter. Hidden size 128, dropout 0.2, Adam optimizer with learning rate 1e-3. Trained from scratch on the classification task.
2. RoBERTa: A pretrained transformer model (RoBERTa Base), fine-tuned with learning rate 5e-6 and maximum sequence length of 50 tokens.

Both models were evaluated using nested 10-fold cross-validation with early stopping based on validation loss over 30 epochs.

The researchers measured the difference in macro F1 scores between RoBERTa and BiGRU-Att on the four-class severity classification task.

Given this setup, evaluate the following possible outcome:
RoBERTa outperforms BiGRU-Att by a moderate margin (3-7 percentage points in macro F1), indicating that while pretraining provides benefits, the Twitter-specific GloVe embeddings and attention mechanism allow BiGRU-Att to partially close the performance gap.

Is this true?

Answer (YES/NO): NO